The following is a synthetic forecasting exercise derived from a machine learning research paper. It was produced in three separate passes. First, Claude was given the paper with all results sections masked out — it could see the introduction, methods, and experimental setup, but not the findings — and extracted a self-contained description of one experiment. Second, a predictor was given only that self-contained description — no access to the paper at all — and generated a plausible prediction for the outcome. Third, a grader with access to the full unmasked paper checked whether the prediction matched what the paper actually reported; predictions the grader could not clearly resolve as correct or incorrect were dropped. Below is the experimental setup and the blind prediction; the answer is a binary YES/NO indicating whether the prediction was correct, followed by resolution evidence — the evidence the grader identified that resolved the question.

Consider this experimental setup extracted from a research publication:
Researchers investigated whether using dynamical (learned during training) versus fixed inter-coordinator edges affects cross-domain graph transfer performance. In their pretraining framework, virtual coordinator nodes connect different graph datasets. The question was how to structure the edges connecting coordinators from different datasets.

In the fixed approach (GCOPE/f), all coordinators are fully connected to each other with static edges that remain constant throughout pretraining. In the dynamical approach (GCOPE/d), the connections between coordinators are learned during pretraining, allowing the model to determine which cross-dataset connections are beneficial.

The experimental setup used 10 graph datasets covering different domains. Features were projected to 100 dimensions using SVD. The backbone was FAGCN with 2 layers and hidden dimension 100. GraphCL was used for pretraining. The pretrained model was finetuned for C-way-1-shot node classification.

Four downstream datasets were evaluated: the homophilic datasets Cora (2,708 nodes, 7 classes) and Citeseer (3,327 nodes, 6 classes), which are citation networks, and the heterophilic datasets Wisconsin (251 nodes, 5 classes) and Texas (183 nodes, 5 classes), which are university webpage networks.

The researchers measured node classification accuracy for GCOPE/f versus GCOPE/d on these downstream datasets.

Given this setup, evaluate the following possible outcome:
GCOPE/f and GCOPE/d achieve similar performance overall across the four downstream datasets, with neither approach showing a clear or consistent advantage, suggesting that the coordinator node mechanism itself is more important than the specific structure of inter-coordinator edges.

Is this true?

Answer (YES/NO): NO